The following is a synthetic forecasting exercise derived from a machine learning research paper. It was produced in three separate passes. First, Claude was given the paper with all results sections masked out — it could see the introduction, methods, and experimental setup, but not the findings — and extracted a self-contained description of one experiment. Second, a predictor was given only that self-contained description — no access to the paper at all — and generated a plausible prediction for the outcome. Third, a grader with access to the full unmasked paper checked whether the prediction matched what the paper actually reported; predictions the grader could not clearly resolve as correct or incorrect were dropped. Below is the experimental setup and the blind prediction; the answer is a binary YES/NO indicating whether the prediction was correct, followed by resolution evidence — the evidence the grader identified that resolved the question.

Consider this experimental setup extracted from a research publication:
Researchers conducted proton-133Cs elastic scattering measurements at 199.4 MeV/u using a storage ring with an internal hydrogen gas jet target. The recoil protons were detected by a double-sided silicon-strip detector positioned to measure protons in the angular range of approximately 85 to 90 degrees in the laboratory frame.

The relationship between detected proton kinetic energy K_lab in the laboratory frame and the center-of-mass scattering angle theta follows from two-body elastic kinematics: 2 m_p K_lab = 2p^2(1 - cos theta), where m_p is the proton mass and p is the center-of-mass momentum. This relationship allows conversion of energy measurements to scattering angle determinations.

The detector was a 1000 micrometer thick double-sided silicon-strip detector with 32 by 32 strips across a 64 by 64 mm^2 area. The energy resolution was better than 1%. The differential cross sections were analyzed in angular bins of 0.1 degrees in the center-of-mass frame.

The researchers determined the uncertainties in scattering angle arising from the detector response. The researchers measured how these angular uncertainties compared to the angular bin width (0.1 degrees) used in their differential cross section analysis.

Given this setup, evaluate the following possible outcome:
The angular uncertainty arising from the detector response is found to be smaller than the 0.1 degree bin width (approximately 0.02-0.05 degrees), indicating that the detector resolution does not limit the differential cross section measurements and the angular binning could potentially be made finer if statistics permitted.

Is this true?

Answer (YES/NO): NO